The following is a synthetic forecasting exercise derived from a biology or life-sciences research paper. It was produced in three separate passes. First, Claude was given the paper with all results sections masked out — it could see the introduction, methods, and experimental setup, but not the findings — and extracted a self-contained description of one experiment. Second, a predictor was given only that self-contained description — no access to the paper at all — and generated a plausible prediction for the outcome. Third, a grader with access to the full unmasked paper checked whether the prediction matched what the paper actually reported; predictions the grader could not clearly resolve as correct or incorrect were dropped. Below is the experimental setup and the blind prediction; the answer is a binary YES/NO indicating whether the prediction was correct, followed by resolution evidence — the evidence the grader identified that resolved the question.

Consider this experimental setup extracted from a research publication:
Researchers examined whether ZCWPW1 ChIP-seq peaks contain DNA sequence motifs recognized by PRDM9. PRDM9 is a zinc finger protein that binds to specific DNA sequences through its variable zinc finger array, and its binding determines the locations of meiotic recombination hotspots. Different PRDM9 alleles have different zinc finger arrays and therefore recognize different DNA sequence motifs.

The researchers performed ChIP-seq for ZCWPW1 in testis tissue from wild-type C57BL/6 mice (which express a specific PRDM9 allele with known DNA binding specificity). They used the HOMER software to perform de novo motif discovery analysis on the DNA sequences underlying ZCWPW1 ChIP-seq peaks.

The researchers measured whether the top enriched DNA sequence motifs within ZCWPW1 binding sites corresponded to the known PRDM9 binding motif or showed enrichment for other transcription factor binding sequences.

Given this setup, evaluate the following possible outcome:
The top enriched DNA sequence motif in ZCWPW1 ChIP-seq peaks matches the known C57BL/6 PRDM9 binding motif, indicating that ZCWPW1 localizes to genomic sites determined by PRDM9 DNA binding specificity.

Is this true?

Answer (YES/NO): YES